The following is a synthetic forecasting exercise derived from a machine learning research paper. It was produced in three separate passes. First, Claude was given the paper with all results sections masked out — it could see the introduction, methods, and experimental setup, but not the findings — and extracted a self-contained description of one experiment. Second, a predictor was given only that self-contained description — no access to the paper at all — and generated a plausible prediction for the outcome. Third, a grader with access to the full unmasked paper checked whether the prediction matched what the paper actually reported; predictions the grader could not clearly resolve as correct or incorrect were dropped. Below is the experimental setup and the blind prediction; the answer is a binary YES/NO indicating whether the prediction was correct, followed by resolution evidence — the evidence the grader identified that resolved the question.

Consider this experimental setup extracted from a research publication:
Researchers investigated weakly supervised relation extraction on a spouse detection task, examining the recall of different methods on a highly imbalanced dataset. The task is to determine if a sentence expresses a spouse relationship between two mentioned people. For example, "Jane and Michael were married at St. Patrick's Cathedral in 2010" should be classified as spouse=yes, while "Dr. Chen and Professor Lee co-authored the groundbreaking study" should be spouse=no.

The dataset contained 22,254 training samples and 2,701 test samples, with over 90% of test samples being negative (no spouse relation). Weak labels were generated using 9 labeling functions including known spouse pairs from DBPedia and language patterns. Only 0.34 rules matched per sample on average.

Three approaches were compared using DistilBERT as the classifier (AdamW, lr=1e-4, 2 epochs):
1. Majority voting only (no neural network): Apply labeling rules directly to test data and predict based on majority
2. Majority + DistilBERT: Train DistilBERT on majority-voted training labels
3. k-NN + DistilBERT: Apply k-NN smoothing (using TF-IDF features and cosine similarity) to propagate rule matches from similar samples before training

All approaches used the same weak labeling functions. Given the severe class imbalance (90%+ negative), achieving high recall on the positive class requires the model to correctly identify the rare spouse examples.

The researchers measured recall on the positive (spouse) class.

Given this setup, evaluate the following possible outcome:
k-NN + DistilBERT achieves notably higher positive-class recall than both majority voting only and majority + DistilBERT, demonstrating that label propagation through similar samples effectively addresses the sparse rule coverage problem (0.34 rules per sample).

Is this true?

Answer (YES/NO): NO